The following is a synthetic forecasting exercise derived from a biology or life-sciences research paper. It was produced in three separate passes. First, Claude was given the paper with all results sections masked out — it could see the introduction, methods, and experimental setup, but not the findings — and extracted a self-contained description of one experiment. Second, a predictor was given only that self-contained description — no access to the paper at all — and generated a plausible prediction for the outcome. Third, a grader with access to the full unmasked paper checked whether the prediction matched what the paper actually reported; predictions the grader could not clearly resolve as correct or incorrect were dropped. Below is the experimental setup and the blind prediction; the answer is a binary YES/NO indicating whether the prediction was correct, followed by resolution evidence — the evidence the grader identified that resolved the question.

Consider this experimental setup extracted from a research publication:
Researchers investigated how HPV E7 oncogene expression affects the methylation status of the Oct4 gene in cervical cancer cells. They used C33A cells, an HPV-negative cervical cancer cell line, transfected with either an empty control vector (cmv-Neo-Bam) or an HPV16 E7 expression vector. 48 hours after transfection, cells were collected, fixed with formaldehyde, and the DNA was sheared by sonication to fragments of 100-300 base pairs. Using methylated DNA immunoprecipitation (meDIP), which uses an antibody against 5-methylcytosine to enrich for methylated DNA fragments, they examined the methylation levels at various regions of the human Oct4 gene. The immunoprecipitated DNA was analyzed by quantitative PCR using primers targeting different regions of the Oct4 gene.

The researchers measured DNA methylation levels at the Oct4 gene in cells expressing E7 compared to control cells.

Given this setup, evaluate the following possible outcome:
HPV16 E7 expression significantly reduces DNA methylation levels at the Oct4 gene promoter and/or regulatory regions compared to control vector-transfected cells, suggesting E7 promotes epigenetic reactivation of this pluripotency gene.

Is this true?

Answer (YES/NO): YES